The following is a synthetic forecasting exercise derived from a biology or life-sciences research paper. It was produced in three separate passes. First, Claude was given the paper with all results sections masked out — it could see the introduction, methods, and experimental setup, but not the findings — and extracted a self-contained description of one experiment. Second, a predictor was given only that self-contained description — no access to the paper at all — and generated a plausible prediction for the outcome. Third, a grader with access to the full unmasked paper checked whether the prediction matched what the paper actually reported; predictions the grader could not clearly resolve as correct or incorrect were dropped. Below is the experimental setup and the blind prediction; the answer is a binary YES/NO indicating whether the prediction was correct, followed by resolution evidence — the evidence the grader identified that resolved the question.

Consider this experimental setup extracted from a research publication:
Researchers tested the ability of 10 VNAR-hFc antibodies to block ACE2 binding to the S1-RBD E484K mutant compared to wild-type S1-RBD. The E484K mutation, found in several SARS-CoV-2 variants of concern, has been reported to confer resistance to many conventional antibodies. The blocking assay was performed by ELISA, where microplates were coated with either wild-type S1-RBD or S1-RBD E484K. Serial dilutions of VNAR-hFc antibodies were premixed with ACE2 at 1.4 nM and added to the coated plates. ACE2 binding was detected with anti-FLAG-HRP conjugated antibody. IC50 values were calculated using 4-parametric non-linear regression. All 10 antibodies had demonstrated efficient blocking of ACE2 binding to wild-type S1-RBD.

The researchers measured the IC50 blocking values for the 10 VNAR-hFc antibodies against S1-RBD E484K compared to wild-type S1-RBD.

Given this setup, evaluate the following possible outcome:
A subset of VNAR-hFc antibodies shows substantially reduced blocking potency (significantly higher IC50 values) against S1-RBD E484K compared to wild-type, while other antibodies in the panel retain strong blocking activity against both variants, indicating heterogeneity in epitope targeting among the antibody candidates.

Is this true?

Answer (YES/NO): NO